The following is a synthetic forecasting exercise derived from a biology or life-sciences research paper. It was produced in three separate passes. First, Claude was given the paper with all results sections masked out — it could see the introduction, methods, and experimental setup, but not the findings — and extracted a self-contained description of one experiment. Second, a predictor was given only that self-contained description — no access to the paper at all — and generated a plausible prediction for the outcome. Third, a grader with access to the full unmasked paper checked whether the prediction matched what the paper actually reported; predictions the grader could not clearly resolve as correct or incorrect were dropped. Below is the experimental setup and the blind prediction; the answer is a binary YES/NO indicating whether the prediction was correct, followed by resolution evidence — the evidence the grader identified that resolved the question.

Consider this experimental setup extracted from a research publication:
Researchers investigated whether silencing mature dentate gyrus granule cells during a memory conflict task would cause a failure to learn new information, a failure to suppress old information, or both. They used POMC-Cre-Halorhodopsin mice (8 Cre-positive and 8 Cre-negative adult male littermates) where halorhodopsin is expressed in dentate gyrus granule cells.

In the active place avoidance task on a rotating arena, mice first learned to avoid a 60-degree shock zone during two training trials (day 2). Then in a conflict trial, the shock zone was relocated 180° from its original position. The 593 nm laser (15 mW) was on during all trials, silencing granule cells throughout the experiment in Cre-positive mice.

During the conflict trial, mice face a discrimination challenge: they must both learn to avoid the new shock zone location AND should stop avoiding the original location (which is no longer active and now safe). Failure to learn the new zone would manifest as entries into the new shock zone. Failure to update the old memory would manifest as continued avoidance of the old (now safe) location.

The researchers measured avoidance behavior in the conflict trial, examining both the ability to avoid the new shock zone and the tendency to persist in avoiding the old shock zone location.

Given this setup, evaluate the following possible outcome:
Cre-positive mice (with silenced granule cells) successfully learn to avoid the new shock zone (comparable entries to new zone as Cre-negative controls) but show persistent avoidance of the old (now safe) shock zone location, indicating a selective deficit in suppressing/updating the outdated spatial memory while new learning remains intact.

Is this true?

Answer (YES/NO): NO